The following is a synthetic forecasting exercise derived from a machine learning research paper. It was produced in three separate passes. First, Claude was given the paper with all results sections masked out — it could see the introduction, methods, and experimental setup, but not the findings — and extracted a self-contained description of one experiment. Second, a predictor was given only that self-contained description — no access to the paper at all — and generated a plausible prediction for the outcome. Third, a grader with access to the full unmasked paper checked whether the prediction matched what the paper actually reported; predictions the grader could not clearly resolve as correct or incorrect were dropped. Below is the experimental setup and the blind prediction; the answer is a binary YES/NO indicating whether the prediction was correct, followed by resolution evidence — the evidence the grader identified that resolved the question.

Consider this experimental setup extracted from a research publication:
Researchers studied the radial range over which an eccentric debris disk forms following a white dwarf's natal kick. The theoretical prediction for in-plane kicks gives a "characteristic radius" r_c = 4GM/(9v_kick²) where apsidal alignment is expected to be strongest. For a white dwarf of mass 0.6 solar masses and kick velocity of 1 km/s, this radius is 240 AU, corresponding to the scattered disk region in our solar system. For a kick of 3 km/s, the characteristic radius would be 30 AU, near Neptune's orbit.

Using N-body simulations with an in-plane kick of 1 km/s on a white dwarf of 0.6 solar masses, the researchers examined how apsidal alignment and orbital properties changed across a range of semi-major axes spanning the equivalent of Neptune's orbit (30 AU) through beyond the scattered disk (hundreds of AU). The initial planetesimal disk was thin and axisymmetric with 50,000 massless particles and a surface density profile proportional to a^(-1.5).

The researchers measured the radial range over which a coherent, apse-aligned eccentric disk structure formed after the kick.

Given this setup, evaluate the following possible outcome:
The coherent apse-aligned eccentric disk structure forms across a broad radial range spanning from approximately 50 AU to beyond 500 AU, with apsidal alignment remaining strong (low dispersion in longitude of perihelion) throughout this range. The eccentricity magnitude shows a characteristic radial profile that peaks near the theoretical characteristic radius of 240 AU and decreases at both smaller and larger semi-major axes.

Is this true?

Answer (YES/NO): NO